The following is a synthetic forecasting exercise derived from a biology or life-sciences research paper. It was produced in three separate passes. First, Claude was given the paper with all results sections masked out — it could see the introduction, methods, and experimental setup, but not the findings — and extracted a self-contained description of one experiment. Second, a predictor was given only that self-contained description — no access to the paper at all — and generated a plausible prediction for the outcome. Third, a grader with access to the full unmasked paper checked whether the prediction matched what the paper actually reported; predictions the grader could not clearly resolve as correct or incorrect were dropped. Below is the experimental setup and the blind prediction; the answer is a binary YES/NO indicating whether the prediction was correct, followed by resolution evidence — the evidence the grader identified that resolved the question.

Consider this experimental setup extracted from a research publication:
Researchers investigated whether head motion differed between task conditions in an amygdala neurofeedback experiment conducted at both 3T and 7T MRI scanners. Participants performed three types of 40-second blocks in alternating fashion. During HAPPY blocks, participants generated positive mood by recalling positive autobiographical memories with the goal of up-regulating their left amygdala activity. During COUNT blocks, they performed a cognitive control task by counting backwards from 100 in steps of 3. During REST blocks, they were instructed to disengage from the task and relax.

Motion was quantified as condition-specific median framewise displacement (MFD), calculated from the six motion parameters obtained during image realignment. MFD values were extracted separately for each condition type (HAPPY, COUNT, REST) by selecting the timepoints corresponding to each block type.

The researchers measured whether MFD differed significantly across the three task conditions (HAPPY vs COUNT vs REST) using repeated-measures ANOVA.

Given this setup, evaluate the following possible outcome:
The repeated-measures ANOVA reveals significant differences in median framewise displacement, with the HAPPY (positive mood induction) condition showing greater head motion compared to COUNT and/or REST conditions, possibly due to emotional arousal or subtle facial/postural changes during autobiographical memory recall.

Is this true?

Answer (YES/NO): NO